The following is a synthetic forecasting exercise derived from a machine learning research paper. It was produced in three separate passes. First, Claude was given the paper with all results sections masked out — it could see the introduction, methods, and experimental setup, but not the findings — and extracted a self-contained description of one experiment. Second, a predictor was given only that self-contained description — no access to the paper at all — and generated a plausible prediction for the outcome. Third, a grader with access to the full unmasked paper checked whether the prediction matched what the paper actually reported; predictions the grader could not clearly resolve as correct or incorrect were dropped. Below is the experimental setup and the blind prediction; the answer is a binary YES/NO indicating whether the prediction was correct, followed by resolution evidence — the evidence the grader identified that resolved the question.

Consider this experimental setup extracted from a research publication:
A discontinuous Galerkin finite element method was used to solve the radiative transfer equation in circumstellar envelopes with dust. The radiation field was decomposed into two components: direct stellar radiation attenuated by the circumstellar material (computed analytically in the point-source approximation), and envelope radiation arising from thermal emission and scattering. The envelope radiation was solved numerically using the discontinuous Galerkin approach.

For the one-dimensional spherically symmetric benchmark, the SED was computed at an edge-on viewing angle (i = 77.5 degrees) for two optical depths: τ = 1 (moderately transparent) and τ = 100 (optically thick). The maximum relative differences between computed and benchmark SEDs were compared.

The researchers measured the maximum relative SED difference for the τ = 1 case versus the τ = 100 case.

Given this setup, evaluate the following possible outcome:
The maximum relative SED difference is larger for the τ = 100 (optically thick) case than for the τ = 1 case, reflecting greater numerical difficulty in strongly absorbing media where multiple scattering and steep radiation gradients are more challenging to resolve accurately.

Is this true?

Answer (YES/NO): NO